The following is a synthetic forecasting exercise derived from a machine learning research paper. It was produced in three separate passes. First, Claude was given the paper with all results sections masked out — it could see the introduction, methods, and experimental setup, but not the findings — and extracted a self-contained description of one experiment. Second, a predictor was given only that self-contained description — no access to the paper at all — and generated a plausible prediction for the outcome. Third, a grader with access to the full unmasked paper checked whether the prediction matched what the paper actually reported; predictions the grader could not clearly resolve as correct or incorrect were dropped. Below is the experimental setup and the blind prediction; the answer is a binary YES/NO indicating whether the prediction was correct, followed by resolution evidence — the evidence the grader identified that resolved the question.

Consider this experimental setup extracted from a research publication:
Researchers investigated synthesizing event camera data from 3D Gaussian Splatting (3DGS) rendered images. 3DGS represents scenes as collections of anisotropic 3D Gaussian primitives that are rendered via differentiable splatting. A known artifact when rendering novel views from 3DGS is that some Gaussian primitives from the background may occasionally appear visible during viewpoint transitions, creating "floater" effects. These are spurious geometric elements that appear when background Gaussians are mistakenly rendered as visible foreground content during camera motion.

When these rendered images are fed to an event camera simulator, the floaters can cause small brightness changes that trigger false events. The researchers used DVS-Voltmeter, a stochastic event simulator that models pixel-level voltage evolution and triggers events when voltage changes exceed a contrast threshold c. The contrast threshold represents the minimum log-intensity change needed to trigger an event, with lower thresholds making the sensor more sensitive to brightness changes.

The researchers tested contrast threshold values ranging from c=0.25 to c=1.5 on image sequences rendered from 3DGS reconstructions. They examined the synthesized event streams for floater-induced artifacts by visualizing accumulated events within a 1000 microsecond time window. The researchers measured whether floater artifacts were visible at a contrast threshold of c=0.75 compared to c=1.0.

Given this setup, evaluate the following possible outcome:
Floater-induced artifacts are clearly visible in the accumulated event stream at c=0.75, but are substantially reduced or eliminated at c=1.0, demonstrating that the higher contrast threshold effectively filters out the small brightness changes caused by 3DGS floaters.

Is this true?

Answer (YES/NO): YES